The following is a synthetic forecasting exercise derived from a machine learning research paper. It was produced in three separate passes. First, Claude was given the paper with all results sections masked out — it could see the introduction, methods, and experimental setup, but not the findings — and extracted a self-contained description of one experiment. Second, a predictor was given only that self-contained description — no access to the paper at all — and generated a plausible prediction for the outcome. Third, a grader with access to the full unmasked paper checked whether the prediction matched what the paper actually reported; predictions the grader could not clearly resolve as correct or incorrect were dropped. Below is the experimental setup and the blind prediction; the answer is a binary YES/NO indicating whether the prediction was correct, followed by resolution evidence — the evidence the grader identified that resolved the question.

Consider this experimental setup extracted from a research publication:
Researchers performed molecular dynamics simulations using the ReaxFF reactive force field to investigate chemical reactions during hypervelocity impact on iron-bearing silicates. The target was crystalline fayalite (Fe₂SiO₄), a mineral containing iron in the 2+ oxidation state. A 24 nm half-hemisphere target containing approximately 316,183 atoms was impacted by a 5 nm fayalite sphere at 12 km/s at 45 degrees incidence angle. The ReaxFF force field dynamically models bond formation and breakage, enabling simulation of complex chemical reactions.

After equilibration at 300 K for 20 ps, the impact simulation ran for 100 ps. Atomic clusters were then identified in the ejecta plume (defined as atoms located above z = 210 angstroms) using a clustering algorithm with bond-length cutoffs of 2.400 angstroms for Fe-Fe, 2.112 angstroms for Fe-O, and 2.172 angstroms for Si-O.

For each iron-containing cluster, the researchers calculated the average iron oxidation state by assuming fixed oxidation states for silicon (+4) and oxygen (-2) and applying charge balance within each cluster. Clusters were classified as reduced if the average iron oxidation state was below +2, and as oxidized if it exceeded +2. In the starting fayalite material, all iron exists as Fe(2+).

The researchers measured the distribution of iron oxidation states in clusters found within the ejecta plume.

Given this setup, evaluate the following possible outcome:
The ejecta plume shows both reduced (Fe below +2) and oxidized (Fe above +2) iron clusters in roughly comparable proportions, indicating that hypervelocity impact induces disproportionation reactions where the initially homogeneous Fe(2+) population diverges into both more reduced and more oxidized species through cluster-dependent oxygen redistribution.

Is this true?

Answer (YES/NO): YES